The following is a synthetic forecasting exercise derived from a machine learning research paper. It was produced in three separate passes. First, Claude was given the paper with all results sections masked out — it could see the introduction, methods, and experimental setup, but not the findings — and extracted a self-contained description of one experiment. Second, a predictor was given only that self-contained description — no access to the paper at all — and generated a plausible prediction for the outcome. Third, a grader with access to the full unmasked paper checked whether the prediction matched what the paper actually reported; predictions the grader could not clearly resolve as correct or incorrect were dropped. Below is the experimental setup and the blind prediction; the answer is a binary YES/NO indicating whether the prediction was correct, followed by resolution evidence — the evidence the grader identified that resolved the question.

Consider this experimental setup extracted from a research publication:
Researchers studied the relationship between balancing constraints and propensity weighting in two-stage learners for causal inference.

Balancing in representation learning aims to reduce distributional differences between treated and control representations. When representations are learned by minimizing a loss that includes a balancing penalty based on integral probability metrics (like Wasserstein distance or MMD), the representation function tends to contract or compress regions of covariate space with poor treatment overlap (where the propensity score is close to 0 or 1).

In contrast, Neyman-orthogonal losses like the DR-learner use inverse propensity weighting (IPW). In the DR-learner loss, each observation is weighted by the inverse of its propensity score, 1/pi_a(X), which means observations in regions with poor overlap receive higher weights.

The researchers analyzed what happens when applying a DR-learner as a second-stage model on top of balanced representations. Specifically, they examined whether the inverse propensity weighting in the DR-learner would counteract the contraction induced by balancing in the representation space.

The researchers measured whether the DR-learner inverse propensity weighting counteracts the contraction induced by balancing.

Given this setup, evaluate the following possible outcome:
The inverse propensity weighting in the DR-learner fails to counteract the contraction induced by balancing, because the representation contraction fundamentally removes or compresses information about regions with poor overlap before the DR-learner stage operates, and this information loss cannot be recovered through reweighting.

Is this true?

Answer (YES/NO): NO